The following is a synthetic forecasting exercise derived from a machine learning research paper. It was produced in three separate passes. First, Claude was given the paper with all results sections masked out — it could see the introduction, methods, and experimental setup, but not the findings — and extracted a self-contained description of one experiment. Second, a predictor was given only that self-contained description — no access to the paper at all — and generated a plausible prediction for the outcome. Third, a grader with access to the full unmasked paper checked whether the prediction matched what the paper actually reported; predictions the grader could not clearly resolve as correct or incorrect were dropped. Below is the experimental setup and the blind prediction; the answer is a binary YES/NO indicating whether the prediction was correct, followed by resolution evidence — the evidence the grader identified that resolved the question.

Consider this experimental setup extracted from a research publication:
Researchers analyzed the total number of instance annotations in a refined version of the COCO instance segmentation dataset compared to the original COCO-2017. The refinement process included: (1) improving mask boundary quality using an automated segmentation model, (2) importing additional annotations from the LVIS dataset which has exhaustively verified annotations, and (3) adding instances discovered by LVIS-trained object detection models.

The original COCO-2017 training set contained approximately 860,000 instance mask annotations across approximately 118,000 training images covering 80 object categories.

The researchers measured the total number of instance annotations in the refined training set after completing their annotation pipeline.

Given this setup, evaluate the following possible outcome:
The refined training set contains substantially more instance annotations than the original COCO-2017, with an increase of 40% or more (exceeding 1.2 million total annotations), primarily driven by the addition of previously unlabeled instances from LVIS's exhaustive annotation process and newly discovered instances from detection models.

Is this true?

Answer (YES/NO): NO